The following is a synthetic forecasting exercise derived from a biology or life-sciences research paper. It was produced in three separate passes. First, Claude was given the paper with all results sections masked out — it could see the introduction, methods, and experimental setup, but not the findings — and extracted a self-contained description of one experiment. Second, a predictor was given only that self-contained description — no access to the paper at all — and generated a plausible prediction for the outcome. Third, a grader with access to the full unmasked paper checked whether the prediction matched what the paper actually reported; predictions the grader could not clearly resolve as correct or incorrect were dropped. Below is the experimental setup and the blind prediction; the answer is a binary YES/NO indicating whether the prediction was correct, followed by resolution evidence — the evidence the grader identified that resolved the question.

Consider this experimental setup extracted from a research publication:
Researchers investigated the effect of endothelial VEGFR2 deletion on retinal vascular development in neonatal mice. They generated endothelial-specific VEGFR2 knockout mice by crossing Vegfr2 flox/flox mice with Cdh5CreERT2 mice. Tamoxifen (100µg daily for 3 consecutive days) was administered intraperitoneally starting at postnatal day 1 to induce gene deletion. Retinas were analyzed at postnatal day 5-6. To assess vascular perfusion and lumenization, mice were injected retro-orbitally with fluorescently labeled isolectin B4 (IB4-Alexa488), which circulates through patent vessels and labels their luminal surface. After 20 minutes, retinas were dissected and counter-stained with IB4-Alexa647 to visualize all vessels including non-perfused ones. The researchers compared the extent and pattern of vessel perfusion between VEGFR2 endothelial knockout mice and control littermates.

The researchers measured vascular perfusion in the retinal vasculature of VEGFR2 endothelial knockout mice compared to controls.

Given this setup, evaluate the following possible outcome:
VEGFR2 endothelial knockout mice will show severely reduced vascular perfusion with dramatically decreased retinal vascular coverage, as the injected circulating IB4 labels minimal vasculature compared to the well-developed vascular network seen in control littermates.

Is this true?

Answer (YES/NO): NO